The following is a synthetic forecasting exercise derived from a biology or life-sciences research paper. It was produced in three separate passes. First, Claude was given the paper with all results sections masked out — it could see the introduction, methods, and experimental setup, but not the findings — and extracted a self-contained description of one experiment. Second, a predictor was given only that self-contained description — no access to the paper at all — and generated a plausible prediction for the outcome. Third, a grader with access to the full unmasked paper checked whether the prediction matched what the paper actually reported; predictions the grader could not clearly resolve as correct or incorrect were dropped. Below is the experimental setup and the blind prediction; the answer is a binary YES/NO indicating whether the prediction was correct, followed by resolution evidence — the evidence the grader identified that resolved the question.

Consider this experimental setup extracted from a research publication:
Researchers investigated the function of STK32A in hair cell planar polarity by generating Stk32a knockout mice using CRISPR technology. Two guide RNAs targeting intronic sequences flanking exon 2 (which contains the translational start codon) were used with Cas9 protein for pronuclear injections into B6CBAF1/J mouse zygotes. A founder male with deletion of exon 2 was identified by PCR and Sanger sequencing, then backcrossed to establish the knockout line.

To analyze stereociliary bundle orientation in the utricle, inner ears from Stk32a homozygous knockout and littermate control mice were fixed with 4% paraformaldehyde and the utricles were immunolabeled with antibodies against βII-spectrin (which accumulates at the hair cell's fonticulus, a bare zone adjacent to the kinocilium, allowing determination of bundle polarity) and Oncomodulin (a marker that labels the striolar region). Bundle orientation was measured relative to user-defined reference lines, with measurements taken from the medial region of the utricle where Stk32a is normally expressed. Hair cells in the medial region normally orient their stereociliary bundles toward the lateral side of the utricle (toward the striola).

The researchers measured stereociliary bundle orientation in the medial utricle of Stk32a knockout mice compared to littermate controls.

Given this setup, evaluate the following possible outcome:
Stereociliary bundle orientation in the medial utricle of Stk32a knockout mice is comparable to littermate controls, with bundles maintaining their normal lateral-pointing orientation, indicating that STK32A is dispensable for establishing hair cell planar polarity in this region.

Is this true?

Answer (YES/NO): NO